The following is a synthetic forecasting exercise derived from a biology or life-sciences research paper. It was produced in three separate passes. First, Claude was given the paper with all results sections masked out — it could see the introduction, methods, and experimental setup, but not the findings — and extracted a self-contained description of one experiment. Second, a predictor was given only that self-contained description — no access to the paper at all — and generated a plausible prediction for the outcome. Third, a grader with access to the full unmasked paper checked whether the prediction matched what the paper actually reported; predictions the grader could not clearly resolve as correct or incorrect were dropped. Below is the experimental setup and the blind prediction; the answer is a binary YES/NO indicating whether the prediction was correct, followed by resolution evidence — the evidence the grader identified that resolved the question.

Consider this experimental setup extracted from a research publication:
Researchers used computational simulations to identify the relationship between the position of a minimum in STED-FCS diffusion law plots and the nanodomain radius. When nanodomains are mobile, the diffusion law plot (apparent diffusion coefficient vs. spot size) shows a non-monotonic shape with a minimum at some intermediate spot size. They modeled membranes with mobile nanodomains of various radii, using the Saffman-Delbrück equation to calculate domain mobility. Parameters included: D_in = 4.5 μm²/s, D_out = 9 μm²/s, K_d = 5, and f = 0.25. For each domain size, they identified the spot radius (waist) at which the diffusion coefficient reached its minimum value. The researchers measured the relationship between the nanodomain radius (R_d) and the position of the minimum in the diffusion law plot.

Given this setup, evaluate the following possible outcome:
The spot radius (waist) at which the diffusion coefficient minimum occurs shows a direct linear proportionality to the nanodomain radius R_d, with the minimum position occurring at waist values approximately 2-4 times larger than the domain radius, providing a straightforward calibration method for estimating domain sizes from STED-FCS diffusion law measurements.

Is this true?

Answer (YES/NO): NO